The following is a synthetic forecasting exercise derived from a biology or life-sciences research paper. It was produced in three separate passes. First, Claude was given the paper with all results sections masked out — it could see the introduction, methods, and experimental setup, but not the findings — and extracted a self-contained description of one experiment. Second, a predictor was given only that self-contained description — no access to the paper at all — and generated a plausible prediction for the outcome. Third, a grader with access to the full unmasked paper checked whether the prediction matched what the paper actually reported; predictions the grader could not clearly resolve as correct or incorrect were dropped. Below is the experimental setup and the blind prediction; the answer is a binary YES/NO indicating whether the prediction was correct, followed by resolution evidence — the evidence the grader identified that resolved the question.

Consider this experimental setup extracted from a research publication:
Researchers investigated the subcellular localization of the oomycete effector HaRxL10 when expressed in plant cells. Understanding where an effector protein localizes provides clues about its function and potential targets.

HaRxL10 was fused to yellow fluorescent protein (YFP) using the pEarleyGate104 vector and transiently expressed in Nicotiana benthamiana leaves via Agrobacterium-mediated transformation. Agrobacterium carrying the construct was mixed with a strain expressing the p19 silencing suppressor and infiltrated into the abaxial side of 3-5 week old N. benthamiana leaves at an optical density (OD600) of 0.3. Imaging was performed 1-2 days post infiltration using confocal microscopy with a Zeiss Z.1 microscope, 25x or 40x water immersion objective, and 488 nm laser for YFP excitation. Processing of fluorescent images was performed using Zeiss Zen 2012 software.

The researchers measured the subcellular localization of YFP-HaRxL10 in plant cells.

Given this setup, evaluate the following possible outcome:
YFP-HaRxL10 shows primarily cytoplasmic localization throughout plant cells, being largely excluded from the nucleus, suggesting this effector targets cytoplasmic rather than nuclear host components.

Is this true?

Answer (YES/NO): NO